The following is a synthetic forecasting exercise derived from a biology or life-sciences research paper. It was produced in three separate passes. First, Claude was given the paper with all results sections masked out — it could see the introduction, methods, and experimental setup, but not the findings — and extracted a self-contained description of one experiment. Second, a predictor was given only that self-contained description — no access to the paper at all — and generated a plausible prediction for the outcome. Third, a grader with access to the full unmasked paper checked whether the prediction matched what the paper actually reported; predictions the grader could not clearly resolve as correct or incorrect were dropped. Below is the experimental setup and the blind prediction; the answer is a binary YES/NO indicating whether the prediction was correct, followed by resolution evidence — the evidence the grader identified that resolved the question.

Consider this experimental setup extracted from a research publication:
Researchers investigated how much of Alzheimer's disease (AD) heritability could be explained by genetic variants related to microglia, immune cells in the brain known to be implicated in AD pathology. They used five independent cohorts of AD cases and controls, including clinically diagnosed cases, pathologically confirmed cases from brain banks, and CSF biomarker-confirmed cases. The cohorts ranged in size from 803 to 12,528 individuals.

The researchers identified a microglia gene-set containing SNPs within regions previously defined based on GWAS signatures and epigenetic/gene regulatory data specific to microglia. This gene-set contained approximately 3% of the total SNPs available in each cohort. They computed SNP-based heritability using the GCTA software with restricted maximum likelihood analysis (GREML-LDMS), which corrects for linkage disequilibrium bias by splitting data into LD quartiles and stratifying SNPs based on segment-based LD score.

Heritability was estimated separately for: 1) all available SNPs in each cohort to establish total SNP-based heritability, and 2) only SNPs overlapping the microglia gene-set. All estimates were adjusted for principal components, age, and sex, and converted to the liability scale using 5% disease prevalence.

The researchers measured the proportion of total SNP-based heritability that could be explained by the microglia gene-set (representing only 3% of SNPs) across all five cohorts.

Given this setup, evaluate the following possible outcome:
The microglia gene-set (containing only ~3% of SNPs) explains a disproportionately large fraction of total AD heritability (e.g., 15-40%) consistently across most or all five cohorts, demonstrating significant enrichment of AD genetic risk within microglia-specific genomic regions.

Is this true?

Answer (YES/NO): NO